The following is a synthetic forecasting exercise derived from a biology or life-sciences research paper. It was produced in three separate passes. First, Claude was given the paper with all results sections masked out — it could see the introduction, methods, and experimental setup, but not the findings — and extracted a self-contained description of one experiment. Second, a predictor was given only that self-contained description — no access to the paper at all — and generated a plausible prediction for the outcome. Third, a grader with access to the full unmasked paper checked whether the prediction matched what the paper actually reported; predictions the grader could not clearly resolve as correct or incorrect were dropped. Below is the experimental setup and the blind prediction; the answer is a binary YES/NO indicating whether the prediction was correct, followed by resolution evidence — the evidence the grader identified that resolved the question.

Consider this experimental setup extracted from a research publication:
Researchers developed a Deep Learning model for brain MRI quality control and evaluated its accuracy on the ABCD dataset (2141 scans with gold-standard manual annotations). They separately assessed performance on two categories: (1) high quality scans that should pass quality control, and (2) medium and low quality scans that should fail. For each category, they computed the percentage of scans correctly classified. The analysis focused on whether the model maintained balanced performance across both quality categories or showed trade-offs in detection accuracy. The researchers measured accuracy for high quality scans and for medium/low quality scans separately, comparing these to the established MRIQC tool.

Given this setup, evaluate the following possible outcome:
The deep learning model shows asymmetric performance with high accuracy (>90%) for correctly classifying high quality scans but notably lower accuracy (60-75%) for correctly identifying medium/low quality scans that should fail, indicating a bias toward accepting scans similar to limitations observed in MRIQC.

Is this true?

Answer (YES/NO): NO